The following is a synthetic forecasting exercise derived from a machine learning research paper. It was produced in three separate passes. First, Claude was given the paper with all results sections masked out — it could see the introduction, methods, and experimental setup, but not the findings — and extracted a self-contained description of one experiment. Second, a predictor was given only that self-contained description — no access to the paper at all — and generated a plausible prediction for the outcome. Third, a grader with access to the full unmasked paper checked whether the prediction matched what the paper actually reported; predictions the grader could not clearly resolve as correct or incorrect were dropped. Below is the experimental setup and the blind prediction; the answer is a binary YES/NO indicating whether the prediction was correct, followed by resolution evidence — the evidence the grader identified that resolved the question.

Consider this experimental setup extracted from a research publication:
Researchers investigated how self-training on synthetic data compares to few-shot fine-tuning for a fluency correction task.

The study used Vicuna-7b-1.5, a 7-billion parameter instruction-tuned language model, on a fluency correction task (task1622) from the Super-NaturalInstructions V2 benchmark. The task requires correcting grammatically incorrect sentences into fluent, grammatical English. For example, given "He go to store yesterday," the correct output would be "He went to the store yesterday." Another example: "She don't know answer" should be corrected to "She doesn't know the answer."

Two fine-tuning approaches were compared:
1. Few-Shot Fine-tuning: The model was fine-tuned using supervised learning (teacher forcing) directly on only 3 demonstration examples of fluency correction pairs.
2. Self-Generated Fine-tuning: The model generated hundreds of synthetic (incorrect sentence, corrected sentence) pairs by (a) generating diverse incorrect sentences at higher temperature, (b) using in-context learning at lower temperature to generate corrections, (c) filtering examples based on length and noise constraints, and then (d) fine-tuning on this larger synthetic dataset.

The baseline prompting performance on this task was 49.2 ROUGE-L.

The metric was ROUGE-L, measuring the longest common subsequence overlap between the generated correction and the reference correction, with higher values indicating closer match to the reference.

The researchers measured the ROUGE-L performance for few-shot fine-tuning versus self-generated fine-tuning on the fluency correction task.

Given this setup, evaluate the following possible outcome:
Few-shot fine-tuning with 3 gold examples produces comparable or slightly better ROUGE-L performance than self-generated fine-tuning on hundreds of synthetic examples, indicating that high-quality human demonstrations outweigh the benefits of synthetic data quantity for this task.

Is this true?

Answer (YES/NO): NO